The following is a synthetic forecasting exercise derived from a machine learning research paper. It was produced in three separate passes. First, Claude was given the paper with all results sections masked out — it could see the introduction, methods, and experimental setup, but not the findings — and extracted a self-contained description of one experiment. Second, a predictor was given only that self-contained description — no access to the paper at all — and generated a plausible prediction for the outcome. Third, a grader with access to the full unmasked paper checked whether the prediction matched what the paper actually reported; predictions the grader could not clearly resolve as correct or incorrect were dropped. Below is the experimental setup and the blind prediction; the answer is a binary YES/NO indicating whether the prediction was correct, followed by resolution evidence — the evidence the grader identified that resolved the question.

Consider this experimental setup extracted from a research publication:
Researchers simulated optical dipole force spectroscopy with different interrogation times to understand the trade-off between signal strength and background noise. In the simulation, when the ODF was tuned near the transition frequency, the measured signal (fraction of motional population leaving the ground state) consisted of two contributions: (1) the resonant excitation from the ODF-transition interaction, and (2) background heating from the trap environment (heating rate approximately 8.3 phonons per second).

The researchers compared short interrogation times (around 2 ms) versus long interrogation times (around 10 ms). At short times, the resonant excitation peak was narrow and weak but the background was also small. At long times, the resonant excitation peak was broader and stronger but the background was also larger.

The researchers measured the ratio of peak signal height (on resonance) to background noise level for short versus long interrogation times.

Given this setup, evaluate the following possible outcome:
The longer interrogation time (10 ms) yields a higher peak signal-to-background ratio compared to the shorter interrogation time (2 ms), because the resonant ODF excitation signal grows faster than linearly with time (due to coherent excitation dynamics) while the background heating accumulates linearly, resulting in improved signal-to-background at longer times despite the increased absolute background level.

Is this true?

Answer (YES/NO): NO